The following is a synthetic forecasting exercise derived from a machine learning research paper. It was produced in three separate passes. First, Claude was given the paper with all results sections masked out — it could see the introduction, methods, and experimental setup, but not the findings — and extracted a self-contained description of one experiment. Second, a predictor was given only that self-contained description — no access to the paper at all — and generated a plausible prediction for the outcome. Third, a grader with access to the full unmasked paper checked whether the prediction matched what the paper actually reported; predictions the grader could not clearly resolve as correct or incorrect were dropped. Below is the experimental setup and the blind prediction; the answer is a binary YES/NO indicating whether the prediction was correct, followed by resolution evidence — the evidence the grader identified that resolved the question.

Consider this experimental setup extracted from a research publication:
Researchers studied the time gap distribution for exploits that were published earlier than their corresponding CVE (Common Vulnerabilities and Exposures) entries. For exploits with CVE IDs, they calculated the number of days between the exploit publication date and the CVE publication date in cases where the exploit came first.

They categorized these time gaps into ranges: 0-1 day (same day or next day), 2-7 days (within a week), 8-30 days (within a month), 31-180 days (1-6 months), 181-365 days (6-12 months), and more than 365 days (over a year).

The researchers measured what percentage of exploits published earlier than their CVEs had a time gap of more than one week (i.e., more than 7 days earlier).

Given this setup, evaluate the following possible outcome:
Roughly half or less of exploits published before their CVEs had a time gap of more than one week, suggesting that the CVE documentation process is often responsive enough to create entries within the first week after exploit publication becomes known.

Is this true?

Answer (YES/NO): NO